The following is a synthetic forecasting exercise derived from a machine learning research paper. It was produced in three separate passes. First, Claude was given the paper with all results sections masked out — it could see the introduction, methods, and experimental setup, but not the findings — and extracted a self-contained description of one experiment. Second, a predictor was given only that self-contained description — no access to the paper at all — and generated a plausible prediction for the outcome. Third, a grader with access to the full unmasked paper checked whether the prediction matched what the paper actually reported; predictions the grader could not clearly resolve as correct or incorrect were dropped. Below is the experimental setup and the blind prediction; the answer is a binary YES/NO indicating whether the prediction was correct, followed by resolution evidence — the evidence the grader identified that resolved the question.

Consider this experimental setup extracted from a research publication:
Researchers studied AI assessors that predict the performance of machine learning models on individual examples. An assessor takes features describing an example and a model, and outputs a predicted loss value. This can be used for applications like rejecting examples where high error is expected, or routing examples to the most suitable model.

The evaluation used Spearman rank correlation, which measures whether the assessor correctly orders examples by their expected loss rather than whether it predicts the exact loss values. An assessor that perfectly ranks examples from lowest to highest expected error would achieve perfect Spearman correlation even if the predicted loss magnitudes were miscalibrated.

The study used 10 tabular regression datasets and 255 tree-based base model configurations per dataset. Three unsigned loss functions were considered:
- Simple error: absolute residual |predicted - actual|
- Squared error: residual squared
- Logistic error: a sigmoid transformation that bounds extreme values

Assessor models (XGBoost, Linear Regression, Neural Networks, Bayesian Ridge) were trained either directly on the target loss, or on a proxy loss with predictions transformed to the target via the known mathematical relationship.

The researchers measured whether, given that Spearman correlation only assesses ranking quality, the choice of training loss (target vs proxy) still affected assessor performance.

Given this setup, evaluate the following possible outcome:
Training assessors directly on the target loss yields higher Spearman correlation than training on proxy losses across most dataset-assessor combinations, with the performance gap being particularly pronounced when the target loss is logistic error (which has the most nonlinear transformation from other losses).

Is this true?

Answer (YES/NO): NO